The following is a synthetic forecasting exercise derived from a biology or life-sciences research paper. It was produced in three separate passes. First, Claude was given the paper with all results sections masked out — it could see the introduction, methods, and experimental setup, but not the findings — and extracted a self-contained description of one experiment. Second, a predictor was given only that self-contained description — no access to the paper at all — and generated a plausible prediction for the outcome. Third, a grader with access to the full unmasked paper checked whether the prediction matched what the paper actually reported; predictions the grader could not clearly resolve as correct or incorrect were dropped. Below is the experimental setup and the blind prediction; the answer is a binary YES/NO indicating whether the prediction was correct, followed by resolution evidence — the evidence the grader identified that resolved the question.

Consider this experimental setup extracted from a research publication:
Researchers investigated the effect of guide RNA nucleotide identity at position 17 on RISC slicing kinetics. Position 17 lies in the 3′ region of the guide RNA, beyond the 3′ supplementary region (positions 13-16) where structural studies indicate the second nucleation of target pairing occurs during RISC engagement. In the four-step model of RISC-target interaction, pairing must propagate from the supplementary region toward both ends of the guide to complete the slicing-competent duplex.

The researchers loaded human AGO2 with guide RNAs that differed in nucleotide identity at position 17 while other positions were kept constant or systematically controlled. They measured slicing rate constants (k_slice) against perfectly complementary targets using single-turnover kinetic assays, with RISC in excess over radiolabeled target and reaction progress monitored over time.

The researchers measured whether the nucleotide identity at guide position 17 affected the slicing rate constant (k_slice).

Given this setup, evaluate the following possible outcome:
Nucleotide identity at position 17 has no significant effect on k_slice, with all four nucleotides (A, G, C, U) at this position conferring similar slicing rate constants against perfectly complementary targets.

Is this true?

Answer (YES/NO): NO